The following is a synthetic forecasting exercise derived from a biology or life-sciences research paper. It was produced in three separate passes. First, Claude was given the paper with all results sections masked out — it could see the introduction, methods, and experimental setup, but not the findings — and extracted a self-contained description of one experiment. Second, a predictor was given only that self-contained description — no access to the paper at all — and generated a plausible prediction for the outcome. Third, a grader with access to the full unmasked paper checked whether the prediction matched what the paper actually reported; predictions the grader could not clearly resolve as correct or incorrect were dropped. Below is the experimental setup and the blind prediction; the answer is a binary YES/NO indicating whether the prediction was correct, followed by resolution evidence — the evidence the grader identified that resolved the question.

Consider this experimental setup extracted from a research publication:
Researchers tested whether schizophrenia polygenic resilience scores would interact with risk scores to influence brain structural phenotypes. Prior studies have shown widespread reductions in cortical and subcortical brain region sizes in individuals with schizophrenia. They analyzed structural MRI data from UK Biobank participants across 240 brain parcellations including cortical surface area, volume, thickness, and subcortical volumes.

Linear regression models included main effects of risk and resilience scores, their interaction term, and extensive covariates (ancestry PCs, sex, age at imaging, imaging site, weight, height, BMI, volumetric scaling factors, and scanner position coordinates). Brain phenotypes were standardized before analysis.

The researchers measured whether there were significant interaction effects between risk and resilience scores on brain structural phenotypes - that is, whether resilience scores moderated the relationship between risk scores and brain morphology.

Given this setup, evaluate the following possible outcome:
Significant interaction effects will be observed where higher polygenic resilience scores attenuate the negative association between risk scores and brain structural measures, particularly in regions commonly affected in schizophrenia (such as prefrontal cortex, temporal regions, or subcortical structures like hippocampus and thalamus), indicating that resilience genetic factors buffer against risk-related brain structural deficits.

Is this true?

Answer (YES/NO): NO